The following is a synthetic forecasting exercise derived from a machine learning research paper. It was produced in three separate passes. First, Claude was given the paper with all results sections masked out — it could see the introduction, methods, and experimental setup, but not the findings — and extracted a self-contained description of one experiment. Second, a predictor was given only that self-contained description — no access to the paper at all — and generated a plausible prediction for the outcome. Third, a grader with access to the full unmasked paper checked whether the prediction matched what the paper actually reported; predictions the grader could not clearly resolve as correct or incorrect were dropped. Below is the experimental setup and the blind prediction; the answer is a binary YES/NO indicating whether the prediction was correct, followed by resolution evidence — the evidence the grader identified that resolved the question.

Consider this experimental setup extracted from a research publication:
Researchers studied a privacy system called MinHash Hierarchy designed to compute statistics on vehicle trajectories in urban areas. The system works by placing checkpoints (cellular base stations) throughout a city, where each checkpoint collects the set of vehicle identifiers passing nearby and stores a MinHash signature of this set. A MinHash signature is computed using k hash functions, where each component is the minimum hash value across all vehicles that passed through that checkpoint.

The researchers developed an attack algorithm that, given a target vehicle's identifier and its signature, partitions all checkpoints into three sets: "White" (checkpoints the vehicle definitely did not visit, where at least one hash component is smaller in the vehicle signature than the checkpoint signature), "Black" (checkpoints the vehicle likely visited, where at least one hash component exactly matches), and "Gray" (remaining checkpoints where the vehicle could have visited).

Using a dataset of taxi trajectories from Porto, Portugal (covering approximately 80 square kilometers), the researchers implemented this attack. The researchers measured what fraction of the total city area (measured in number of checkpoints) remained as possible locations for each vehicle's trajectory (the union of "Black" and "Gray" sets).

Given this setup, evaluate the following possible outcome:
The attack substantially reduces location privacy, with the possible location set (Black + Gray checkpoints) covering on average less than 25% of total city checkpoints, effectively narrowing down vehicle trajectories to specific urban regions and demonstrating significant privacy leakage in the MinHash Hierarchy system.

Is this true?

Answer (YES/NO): YES